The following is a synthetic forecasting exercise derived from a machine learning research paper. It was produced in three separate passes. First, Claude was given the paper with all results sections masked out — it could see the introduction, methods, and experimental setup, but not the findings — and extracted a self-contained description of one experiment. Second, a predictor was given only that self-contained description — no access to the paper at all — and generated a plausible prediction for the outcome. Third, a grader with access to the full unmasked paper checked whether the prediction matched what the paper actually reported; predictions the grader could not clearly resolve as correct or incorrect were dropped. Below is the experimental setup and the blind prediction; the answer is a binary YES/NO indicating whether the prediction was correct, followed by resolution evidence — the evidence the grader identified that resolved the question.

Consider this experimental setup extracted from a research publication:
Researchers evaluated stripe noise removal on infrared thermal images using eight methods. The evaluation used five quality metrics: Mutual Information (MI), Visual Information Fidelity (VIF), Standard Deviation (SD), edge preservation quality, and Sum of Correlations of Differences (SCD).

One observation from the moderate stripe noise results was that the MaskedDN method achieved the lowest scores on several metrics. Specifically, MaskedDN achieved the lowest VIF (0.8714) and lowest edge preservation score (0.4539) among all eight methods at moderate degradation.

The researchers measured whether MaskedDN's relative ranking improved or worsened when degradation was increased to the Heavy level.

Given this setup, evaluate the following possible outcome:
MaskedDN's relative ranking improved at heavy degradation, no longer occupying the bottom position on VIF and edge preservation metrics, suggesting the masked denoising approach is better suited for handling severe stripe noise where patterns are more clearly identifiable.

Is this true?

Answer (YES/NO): NO